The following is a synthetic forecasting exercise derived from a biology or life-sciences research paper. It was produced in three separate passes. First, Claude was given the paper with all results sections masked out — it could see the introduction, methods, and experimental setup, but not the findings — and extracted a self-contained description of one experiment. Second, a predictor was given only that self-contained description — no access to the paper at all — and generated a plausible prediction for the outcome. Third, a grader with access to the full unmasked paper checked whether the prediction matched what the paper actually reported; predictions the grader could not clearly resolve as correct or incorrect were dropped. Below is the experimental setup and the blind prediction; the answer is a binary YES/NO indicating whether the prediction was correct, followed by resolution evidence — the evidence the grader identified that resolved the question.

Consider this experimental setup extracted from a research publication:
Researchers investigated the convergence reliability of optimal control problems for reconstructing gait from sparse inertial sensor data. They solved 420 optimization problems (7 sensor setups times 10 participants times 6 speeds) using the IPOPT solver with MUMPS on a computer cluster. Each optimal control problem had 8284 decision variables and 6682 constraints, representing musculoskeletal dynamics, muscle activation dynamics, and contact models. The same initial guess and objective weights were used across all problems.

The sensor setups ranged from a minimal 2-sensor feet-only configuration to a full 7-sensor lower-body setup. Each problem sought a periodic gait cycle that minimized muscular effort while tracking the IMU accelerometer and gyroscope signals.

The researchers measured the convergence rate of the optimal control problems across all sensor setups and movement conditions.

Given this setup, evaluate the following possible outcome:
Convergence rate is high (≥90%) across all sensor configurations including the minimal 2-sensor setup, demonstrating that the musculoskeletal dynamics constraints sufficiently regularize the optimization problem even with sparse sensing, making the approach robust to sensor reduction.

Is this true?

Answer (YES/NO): YES